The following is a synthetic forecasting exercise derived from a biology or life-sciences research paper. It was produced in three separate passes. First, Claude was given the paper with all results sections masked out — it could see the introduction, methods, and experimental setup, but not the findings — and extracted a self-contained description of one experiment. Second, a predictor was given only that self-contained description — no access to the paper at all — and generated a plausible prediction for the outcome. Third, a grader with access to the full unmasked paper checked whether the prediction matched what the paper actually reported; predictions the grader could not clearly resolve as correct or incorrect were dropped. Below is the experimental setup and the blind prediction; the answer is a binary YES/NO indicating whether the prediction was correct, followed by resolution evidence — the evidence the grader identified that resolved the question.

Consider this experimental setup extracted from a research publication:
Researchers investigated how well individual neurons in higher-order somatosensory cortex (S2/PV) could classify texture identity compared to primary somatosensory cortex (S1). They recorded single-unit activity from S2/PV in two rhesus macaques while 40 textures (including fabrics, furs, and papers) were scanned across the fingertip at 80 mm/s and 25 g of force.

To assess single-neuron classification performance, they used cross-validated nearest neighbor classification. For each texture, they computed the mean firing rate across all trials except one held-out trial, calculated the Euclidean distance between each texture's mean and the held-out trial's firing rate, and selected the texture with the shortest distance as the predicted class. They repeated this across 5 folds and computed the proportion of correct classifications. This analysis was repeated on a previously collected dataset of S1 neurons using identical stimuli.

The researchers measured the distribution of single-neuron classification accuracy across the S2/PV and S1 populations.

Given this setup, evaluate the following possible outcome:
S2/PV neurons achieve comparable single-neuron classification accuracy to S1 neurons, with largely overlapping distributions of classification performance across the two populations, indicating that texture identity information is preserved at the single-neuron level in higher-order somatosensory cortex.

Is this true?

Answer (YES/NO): NO